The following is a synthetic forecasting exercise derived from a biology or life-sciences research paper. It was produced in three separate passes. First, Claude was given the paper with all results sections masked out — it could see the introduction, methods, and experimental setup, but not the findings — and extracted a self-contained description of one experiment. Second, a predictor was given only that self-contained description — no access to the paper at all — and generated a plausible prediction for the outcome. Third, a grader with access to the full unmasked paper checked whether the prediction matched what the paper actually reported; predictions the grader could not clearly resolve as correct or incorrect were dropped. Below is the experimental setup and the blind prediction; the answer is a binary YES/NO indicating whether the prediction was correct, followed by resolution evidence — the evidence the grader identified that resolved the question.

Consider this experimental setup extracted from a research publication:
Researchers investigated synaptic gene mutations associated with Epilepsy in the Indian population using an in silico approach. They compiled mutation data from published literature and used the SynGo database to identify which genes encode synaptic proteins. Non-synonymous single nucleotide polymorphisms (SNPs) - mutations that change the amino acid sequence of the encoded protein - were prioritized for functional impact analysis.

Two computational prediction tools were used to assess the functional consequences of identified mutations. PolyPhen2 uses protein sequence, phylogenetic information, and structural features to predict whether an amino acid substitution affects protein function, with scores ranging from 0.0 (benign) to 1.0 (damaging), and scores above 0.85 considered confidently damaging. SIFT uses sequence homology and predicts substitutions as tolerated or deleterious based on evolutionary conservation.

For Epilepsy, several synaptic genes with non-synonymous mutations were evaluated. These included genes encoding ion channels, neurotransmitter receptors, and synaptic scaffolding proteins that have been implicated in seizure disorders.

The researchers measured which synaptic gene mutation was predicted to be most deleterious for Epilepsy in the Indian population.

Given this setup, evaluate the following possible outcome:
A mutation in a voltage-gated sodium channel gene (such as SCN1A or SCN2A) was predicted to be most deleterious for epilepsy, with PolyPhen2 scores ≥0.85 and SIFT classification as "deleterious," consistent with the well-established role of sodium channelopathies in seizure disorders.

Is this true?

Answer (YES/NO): NO